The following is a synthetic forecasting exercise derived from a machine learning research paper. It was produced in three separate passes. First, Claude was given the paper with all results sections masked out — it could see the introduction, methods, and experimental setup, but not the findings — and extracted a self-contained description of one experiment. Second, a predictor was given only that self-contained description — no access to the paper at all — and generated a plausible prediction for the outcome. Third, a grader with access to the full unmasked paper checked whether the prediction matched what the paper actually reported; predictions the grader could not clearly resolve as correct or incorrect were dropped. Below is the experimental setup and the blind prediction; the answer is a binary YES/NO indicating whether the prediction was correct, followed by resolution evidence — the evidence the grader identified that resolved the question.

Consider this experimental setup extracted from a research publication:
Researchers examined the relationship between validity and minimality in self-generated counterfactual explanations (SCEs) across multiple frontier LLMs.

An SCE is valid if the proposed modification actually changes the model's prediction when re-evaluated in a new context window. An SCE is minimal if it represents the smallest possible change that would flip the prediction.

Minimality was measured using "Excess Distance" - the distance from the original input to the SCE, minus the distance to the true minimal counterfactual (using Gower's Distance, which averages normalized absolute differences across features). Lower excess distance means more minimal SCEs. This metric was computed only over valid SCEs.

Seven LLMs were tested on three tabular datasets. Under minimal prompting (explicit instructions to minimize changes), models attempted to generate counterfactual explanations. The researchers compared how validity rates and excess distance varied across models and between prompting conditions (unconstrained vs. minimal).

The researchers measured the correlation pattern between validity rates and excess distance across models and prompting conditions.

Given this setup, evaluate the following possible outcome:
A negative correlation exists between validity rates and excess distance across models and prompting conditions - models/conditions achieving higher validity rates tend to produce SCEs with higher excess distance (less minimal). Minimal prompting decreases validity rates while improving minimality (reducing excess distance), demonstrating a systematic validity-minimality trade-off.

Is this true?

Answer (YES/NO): YES